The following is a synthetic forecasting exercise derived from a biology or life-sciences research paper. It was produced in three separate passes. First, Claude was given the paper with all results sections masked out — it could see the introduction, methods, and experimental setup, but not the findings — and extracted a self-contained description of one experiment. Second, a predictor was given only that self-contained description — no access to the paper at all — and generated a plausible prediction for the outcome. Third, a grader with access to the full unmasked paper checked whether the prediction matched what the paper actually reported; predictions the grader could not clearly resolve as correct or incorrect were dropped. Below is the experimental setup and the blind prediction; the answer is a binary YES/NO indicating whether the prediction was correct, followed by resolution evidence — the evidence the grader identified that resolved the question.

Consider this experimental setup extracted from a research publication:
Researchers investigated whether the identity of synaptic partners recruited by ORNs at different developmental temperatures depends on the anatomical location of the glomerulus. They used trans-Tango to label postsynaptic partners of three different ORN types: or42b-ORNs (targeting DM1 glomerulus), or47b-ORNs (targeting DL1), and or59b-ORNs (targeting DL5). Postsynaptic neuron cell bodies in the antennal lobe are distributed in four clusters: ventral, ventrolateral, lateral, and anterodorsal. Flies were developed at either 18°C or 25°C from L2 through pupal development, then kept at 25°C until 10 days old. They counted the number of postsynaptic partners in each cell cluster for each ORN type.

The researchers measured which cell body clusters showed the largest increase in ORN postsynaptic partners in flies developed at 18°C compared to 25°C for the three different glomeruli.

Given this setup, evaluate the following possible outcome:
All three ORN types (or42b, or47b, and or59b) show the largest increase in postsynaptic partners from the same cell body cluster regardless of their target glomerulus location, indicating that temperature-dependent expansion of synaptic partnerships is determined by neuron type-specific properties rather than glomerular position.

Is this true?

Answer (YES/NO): NO